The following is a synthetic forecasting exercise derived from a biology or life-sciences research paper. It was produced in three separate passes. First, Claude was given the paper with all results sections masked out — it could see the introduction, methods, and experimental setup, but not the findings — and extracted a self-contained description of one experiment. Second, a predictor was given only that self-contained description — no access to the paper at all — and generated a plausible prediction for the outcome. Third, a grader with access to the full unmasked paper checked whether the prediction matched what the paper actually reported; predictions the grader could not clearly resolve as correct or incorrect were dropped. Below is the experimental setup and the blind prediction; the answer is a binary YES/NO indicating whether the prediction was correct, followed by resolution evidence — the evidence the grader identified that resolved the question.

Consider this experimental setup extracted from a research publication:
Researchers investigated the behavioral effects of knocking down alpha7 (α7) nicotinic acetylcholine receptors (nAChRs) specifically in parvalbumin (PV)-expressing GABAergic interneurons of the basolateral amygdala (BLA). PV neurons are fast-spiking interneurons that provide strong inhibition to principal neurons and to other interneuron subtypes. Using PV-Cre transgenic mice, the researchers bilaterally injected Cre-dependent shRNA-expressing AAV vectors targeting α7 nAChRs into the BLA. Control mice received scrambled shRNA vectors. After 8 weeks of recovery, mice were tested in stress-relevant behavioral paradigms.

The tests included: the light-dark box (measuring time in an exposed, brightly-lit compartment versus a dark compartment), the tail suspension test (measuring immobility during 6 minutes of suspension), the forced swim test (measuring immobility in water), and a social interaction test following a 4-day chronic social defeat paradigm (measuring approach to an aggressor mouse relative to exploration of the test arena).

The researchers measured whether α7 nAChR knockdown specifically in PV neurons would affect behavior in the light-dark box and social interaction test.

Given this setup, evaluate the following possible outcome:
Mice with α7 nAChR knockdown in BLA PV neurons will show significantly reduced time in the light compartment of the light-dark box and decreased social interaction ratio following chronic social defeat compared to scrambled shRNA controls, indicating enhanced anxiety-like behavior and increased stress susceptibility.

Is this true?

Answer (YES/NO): NO